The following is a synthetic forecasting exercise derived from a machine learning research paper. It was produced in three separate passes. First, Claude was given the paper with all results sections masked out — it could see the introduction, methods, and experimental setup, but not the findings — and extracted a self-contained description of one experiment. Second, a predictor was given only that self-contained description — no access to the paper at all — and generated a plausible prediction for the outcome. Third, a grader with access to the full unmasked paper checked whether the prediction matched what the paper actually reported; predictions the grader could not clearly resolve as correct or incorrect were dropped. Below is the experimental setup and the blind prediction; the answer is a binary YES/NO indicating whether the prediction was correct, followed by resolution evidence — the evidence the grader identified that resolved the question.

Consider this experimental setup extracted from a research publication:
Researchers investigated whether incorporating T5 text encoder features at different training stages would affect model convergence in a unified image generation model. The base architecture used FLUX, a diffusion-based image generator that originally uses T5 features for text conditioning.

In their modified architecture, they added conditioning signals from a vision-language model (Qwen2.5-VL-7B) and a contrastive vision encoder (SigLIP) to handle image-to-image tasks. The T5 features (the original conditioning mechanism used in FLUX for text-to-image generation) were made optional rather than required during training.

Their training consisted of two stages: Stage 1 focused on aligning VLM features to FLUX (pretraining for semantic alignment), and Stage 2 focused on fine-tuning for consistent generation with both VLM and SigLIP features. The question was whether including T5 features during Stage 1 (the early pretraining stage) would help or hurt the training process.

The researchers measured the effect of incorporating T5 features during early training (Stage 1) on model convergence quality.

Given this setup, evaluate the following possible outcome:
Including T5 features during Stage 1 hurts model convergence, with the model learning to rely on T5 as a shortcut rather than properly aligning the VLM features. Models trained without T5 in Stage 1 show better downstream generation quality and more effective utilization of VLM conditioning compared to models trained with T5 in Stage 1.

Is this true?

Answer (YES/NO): NO